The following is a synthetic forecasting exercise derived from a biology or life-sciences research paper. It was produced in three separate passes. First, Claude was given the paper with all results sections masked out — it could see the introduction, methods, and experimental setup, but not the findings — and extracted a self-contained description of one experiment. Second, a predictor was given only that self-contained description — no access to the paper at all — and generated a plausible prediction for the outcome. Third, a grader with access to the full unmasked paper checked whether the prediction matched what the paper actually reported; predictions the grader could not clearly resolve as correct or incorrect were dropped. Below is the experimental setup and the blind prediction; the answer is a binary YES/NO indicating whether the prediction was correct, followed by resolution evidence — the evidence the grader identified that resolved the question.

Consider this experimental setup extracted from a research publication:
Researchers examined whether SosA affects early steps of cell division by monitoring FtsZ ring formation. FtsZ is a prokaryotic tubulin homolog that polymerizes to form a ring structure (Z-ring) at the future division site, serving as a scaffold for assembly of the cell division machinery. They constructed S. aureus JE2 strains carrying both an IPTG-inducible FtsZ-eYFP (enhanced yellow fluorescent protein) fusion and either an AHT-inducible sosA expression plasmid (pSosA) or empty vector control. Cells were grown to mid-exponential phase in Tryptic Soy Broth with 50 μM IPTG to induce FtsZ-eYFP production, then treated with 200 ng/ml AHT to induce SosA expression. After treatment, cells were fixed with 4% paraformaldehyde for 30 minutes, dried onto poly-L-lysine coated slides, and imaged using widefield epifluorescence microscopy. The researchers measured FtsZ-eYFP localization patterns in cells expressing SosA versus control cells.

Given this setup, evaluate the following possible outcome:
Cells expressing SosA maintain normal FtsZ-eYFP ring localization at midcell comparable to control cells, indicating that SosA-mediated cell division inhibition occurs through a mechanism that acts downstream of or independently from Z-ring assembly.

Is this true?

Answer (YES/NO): YES